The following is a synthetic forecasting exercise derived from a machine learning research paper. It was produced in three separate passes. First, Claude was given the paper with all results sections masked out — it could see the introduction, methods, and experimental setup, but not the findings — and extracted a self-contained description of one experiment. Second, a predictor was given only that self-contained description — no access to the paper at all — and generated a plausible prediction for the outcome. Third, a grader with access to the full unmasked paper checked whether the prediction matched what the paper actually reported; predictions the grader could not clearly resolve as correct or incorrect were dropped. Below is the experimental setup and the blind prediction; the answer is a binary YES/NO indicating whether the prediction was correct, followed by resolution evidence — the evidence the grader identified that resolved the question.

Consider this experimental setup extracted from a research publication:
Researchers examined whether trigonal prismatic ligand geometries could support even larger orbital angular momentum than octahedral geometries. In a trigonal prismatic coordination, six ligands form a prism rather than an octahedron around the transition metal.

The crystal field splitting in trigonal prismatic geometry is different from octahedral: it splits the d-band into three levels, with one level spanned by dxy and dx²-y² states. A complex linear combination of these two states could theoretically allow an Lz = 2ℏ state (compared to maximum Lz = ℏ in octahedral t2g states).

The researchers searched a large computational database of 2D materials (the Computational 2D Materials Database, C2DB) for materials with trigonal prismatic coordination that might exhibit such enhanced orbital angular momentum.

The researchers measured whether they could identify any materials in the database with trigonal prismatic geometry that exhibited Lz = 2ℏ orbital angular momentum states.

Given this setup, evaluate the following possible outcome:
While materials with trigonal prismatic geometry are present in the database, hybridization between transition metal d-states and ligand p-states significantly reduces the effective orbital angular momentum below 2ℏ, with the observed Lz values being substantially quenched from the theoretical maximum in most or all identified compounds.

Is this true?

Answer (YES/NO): NO